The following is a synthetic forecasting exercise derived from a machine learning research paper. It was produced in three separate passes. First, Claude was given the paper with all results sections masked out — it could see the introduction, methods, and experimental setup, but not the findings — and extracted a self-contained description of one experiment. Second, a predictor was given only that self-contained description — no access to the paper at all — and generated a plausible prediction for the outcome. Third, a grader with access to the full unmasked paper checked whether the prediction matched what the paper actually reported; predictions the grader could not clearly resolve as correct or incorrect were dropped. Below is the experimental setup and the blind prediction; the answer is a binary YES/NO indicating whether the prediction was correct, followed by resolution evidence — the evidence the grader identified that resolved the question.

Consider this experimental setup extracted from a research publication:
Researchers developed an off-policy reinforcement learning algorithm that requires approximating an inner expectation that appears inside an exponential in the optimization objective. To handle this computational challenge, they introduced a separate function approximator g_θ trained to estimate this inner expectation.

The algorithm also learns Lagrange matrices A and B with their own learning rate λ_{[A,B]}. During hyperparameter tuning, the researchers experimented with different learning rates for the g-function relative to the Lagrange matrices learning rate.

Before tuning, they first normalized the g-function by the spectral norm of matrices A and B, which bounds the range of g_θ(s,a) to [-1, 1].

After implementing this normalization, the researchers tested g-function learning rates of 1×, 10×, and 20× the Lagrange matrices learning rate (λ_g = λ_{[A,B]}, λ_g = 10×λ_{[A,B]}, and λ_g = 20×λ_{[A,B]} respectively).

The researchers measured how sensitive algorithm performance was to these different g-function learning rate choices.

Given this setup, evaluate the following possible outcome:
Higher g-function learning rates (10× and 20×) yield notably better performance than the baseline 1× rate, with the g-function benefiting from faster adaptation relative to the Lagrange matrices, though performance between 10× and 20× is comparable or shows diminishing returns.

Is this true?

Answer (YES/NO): NO